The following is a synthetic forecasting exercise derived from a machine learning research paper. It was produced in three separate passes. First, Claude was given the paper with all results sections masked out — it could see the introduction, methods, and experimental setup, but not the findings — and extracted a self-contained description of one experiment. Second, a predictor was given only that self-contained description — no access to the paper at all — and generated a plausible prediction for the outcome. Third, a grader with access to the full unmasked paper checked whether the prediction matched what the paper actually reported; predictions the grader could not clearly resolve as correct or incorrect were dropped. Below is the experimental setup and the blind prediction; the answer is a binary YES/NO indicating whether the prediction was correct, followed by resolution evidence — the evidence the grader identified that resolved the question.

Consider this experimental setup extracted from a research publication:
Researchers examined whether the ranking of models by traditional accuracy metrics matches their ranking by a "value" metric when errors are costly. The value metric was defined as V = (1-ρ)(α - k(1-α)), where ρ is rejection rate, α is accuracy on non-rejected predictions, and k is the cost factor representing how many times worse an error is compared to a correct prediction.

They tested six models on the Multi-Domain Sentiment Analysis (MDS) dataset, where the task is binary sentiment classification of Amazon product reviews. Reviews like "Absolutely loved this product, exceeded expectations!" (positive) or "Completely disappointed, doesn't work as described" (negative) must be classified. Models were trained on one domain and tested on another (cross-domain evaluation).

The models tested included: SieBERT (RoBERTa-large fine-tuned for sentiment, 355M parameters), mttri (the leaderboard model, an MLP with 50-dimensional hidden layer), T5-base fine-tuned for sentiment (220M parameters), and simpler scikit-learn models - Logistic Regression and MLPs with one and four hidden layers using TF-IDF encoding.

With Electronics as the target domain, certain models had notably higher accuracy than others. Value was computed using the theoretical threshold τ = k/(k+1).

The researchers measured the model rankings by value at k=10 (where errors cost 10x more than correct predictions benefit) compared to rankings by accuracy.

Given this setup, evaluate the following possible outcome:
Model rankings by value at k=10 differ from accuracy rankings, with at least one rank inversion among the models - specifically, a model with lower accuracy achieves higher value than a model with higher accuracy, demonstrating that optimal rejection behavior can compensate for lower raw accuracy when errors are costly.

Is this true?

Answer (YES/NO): YES